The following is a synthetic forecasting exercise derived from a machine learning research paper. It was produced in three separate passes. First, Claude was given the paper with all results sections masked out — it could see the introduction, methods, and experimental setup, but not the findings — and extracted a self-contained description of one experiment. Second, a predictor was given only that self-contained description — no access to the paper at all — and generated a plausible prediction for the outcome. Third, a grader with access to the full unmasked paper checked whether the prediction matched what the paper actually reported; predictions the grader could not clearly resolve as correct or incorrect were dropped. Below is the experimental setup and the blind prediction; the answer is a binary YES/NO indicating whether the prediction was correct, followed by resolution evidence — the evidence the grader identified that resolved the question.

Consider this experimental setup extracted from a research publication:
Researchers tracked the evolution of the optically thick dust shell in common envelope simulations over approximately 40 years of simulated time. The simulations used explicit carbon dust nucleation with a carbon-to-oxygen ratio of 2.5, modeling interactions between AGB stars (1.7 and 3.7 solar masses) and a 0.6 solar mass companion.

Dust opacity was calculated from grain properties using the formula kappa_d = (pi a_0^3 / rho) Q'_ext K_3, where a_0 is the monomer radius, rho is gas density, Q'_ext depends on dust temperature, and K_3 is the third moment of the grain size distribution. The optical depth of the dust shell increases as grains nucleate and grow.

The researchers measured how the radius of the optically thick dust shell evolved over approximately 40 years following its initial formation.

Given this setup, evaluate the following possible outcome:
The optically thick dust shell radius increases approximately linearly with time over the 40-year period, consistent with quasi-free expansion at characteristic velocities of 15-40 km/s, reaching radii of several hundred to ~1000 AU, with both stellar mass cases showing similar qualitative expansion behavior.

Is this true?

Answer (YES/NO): NO